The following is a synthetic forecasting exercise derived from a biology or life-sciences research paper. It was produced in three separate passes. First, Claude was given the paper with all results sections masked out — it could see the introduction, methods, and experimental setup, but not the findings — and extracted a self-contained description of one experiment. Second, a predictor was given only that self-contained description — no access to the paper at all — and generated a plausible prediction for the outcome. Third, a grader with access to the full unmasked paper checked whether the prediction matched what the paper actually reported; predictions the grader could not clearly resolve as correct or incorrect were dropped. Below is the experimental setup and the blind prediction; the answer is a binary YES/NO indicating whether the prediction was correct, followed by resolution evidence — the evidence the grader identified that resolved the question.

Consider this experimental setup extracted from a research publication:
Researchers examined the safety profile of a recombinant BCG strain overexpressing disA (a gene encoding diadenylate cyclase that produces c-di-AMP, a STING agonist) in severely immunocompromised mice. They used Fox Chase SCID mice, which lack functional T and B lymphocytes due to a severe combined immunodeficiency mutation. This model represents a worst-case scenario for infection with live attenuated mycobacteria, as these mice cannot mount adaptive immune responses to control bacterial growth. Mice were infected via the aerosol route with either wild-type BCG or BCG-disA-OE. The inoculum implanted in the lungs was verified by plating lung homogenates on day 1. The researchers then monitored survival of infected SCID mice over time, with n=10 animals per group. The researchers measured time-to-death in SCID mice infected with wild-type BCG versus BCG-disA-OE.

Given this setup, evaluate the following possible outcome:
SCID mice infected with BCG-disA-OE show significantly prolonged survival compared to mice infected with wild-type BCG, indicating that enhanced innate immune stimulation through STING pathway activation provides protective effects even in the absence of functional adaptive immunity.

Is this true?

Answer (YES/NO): YES